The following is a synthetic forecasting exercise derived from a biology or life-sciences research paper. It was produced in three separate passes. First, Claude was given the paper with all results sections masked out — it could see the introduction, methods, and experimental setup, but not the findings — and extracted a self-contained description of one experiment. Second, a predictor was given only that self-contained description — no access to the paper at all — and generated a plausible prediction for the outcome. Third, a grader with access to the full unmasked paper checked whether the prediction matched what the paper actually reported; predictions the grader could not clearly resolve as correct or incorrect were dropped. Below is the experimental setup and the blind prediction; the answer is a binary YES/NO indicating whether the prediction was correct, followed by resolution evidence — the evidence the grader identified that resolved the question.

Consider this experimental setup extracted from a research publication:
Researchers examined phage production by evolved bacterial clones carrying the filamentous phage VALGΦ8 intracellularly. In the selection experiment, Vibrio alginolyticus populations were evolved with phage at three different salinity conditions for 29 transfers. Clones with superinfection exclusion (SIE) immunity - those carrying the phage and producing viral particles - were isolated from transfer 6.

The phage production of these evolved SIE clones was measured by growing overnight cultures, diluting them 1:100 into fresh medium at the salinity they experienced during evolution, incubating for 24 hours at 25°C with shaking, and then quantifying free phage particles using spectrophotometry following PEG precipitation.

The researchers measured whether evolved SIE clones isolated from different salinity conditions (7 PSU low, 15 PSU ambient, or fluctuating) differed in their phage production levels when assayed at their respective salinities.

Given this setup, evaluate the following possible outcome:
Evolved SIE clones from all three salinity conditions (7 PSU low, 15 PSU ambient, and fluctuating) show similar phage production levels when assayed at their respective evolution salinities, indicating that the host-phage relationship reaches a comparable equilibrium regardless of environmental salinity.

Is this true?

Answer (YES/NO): NO